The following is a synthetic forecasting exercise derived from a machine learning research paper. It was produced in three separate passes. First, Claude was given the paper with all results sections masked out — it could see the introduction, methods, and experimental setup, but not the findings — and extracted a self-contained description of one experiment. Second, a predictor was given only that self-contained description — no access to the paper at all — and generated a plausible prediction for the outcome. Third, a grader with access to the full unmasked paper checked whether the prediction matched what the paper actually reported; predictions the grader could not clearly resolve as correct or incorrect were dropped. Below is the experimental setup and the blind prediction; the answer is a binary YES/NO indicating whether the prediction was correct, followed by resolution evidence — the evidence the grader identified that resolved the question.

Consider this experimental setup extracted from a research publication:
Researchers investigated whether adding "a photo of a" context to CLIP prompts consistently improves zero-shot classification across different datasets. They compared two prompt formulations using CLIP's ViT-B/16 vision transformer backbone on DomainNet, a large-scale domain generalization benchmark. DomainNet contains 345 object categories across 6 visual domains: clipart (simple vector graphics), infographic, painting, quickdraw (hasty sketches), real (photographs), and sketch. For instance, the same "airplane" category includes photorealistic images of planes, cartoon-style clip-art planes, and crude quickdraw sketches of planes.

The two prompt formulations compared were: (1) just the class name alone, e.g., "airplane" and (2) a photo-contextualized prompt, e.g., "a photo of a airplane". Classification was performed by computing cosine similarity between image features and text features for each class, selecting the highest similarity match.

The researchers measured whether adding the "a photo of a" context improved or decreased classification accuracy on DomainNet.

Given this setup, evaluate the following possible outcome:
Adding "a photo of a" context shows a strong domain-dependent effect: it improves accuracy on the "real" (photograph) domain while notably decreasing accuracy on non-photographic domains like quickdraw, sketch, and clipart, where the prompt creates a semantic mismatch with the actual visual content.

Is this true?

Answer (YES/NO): NO